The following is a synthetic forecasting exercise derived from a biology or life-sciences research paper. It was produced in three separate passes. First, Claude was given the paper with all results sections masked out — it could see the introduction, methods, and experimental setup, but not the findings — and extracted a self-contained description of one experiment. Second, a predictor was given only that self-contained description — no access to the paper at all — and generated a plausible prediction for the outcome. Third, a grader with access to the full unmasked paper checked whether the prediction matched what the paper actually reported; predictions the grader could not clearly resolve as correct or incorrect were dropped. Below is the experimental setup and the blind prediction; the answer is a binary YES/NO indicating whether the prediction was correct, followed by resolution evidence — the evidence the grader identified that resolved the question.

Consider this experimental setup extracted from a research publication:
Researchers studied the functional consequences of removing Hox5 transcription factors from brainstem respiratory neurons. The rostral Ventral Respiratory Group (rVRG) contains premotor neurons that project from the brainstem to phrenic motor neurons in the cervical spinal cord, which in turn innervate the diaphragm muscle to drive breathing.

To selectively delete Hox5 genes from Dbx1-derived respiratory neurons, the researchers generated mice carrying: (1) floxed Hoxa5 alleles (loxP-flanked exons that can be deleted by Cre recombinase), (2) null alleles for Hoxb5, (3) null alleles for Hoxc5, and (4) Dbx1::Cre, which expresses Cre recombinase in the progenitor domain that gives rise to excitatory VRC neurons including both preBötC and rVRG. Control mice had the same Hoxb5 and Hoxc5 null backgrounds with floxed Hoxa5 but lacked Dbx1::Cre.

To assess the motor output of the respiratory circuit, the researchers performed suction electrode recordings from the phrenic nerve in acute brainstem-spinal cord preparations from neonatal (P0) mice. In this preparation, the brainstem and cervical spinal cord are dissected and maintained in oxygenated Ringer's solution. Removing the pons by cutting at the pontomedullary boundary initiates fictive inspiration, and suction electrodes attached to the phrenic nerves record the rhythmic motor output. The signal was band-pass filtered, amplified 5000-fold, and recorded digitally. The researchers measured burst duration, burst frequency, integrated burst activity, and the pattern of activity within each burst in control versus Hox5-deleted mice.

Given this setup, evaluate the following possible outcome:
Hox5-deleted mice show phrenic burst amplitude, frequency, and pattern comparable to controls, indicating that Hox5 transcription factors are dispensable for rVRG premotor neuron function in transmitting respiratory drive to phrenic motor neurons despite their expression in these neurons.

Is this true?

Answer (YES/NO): NO